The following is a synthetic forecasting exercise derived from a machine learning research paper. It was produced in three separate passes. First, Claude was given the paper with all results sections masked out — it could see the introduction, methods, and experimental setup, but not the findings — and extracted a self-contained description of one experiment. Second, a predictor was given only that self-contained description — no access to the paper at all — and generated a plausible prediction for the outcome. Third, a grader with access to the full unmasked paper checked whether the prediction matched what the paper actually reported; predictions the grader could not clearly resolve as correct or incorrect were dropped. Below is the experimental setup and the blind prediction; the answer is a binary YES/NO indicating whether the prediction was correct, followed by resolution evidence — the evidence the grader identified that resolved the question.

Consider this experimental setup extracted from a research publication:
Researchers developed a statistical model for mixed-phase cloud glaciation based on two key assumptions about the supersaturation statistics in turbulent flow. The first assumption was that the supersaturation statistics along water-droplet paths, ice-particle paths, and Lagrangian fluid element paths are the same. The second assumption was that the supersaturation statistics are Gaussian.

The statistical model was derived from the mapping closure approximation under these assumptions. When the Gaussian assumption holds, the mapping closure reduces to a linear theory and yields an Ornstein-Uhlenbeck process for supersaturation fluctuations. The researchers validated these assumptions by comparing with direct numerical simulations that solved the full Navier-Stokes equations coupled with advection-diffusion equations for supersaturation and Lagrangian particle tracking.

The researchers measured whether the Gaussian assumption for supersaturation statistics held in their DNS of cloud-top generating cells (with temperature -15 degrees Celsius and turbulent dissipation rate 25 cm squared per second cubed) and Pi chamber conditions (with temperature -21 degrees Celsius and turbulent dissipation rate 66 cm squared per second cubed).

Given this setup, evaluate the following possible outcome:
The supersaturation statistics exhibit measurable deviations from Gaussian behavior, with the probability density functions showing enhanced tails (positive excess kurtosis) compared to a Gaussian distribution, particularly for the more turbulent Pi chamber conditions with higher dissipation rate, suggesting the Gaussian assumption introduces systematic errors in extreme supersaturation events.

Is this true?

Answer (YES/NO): NO